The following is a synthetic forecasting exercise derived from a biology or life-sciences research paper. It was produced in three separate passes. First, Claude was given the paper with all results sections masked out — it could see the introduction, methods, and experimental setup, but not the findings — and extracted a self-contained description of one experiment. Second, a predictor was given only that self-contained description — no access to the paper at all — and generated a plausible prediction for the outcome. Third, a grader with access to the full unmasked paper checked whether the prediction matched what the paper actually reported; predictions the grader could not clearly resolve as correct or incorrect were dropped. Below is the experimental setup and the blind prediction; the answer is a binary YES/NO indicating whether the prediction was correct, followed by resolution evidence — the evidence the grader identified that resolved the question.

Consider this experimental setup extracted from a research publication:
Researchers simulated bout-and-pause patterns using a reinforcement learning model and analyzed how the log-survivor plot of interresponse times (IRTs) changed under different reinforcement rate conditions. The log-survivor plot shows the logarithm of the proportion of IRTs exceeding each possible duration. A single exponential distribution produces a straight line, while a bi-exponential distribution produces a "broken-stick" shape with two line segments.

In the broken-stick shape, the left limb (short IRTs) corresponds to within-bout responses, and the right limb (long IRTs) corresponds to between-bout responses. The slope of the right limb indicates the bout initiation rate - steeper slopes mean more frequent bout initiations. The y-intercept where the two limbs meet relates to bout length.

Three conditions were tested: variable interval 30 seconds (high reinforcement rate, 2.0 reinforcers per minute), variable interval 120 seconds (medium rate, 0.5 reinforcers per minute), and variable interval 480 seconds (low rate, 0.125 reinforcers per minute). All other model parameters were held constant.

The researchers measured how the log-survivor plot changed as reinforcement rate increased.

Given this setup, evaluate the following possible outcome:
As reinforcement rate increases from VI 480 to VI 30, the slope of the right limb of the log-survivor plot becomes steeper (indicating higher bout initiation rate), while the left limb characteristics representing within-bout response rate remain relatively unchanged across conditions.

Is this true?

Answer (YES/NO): YES